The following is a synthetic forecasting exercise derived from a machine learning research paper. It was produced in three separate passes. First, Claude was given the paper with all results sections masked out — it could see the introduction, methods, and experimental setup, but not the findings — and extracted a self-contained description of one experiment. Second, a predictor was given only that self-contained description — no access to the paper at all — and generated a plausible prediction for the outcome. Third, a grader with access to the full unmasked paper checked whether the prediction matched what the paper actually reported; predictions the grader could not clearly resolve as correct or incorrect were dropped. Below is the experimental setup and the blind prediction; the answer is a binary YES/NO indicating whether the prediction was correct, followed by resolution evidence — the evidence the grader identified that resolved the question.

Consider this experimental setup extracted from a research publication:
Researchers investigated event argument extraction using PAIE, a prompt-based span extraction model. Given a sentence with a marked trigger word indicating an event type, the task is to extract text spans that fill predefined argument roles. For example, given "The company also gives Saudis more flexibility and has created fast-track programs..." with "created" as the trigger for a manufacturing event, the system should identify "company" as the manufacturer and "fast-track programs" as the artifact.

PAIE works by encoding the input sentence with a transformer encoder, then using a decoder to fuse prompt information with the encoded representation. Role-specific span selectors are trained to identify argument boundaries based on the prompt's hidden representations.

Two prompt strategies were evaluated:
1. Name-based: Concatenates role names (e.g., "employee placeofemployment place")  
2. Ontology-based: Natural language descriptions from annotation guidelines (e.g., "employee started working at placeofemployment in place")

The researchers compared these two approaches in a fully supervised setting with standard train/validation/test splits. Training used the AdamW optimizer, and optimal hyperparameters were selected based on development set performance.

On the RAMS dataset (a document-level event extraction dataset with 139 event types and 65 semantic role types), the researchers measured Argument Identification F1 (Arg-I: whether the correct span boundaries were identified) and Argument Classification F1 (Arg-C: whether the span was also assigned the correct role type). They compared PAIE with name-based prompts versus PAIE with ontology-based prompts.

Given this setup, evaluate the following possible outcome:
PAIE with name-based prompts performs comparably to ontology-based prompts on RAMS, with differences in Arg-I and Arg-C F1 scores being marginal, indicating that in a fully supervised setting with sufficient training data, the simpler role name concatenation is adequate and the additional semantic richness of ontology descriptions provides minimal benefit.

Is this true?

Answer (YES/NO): NO